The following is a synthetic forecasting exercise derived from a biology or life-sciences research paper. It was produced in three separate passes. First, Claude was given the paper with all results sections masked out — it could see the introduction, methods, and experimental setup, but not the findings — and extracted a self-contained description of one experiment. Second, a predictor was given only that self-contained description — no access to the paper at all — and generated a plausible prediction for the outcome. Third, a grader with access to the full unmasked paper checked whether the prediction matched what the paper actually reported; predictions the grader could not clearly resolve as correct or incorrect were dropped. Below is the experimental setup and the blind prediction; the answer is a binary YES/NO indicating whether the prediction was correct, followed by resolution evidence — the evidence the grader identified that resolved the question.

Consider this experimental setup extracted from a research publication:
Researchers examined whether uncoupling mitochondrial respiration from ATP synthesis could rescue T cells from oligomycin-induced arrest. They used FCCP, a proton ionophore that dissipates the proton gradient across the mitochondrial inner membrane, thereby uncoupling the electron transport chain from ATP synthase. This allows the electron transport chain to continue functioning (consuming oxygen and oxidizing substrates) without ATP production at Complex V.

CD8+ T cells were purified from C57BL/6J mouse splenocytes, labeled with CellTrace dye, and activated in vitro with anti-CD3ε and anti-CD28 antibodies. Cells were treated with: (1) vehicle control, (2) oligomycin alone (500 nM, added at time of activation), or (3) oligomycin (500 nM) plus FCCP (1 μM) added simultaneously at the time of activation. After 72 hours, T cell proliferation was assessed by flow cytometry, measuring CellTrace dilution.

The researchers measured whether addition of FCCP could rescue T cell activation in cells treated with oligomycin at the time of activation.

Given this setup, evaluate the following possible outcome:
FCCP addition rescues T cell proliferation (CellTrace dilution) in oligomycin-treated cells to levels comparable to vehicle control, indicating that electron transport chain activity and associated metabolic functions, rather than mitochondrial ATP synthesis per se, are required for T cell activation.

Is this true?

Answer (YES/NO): NO